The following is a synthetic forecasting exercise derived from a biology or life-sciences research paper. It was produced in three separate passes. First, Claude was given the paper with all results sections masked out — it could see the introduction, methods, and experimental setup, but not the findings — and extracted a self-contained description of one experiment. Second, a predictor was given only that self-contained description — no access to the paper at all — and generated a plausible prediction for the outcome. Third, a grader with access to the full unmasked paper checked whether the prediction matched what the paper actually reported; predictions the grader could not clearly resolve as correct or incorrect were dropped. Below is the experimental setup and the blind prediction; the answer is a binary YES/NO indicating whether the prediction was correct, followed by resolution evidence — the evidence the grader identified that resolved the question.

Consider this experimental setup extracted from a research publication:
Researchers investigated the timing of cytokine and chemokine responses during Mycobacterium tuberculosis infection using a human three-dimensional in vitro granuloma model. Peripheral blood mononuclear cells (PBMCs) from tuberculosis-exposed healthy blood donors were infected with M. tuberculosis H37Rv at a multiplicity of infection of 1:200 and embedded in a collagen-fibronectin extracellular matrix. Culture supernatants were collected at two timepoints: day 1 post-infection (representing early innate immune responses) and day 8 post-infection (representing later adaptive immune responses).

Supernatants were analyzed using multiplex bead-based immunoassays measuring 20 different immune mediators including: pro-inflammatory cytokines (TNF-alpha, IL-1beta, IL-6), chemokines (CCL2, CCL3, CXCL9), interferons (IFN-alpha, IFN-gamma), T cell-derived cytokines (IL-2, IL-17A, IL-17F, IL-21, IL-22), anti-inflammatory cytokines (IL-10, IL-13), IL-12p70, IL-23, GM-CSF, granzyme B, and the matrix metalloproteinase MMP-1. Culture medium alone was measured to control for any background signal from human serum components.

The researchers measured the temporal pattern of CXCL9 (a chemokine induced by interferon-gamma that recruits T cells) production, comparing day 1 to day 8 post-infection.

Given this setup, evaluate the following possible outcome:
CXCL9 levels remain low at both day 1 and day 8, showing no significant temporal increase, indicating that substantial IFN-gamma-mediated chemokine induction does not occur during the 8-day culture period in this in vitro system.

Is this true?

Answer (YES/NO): NO